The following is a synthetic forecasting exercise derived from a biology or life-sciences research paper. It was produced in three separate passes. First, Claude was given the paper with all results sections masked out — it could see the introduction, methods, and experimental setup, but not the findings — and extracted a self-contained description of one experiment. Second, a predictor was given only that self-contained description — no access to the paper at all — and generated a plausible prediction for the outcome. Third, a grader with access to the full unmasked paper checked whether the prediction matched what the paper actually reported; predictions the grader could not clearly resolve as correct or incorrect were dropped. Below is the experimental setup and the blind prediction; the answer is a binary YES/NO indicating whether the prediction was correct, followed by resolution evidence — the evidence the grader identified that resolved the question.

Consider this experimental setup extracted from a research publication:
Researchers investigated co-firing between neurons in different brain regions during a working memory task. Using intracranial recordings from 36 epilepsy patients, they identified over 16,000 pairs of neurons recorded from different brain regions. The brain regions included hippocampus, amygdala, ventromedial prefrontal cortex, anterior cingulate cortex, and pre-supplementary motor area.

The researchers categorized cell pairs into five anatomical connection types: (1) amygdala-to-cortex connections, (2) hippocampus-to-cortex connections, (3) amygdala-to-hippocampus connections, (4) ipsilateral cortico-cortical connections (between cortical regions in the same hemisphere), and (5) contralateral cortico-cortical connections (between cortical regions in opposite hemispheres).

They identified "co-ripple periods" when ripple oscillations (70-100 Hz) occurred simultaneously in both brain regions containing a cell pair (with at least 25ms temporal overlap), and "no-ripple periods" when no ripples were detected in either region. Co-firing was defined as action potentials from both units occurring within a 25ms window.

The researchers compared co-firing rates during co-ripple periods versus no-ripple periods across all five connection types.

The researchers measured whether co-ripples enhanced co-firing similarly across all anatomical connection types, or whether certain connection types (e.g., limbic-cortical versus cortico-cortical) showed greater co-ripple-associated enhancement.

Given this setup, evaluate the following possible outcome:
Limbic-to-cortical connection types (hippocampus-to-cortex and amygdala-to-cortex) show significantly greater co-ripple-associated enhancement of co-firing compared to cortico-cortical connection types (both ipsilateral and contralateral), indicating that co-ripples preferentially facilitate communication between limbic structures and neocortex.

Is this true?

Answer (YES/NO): NO